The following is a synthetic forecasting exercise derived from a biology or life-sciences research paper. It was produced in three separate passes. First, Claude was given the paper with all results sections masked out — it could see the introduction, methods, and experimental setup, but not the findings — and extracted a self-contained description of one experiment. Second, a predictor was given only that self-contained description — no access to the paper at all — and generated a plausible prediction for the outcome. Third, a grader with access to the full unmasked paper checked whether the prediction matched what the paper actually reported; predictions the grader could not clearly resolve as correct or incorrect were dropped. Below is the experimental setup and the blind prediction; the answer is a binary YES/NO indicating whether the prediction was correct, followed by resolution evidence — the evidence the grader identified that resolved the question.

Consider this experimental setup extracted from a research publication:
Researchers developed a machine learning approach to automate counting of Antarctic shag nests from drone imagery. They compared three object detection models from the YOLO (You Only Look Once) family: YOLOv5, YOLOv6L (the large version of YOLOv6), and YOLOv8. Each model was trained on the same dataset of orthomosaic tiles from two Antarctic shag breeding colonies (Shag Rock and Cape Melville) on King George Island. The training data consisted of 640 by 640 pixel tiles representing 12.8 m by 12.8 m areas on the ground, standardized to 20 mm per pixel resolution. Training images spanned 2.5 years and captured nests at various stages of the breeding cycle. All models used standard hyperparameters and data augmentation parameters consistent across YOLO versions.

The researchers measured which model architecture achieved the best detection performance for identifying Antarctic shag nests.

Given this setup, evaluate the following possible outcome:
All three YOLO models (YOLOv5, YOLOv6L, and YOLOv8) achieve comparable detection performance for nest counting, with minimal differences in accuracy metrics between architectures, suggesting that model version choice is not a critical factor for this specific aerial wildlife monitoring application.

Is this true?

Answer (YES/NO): NO